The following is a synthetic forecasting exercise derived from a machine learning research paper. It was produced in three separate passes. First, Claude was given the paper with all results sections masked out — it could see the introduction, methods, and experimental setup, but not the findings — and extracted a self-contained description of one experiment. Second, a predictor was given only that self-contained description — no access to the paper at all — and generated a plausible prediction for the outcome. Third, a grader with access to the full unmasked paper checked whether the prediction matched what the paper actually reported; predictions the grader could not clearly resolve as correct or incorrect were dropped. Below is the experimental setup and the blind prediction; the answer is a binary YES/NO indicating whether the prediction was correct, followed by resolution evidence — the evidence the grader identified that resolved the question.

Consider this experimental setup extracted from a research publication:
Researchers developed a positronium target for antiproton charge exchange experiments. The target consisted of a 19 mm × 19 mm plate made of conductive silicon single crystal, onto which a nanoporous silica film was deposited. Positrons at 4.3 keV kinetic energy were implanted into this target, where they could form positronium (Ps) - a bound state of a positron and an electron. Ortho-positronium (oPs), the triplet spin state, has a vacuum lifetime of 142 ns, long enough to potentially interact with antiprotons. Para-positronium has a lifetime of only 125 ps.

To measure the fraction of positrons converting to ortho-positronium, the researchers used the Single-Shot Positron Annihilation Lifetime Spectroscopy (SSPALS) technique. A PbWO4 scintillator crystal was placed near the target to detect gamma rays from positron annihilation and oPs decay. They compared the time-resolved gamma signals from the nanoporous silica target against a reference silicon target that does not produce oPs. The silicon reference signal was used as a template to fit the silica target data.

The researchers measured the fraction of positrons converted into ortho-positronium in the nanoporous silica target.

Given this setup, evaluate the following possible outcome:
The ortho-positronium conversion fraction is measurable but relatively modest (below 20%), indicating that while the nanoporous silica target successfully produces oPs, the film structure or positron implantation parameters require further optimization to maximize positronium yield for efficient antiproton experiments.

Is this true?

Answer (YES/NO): NO